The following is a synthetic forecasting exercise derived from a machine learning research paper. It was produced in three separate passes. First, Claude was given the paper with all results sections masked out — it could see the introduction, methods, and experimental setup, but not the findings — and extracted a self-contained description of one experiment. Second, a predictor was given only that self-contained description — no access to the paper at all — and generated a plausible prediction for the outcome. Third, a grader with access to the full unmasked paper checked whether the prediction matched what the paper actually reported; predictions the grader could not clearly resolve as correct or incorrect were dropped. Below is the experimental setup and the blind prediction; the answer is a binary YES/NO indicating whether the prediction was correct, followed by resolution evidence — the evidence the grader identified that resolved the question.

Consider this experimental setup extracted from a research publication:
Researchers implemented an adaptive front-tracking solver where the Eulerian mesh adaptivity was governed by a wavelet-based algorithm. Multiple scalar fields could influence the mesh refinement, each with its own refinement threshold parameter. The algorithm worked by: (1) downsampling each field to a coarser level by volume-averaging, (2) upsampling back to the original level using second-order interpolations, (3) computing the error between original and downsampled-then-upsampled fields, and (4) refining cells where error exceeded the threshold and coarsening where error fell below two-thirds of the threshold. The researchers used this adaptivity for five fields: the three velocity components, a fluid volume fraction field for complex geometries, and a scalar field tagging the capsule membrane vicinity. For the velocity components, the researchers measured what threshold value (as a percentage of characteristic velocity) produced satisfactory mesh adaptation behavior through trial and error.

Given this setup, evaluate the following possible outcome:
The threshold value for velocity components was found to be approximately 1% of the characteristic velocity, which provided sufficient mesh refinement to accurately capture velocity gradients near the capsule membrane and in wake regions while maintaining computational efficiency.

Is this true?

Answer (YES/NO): NO